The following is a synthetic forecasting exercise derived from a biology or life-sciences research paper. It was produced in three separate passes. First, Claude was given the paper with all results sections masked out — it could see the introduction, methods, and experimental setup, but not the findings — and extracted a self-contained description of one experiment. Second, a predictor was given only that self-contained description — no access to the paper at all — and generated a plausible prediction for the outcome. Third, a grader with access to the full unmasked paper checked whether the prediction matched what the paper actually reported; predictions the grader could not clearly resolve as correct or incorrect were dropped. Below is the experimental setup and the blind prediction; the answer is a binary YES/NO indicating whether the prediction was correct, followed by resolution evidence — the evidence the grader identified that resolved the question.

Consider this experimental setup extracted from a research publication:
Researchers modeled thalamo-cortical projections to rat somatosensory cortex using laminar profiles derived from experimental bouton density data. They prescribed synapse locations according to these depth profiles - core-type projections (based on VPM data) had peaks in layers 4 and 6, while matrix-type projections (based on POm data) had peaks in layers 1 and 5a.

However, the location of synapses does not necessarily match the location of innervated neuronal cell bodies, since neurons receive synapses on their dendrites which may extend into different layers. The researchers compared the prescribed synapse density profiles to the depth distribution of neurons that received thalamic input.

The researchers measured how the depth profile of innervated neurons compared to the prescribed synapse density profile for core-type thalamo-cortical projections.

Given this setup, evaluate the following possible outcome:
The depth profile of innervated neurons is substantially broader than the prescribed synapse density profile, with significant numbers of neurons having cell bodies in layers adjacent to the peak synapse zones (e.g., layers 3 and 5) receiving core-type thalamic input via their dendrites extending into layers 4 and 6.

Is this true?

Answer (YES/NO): NO